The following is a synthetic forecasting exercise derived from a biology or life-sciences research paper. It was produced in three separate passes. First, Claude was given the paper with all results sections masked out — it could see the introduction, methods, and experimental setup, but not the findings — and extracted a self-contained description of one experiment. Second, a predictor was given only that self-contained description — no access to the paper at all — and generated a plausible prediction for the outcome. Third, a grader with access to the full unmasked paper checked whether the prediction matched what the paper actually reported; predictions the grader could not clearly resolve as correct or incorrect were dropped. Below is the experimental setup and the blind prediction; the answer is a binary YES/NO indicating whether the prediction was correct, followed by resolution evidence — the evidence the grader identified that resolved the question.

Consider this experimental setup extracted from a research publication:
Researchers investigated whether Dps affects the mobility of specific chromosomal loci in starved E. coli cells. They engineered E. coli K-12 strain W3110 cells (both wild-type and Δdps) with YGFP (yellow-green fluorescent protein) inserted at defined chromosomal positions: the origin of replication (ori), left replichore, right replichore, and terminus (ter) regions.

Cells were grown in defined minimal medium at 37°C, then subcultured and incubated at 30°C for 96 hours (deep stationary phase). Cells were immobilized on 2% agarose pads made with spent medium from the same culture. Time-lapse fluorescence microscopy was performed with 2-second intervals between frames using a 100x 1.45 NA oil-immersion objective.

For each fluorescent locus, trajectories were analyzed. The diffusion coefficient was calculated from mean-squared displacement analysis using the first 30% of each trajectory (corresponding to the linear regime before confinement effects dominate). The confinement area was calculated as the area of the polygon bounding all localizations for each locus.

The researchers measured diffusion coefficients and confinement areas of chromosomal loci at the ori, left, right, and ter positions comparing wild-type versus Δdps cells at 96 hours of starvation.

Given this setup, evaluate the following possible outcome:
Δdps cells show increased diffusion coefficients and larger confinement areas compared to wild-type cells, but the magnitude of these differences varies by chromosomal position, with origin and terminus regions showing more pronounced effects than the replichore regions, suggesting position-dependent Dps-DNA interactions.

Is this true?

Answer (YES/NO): NO